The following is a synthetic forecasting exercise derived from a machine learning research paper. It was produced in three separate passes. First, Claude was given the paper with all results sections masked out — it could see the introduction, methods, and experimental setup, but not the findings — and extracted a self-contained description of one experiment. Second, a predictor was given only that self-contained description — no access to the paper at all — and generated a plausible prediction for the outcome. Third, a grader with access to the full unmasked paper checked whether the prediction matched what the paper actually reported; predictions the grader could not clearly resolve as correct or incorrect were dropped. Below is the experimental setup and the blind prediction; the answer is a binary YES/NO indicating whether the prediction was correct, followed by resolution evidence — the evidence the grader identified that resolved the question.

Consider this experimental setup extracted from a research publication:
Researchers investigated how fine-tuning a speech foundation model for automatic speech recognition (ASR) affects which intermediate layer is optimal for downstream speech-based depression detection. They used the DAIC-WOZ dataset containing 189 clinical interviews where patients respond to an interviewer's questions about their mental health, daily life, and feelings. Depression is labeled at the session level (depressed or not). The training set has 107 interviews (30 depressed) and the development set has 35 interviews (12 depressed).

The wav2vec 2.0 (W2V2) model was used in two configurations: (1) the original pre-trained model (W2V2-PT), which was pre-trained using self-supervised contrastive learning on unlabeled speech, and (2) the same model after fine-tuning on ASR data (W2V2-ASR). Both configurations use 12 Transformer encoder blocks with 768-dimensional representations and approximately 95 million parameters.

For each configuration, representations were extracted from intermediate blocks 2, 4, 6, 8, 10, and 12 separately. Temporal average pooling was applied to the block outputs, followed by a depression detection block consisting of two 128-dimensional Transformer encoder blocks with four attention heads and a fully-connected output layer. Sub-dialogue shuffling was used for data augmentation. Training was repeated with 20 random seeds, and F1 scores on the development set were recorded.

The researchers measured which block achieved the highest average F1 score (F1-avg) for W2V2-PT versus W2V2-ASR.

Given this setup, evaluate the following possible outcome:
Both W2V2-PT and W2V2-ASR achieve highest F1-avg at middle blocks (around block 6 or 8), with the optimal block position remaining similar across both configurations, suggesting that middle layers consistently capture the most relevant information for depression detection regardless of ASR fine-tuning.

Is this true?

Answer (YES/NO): NO